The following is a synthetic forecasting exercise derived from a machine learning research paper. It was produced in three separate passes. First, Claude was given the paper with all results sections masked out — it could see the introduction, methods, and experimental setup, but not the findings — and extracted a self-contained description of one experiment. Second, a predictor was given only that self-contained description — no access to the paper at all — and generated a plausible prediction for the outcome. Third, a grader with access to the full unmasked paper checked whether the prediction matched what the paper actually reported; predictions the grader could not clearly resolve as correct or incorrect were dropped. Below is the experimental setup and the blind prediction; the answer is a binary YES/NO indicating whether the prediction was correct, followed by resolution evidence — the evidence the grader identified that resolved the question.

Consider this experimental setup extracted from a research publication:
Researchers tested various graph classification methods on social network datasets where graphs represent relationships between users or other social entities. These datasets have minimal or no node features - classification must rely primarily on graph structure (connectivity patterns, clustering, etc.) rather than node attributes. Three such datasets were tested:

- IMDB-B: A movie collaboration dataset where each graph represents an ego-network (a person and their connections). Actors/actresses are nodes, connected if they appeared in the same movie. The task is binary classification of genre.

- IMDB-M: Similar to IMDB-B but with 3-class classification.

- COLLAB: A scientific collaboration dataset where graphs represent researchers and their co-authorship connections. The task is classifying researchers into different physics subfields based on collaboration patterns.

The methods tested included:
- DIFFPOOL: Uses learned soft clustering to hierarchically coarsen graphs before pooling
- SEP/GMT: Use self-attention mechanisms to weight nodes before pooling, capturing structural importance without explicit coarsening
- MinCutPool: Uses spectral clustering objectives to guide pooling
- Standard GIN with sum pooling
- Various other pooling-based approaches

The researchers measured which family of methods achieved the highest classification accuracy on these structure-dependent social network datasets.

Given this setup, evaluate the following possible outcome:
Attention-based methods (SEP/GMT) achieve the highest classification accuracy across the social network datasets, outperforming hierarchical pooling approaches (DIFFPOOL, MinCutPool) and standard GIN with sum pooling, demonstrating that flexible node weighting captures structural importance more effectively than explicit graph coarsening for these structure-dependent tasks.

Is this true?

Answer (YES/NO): NO